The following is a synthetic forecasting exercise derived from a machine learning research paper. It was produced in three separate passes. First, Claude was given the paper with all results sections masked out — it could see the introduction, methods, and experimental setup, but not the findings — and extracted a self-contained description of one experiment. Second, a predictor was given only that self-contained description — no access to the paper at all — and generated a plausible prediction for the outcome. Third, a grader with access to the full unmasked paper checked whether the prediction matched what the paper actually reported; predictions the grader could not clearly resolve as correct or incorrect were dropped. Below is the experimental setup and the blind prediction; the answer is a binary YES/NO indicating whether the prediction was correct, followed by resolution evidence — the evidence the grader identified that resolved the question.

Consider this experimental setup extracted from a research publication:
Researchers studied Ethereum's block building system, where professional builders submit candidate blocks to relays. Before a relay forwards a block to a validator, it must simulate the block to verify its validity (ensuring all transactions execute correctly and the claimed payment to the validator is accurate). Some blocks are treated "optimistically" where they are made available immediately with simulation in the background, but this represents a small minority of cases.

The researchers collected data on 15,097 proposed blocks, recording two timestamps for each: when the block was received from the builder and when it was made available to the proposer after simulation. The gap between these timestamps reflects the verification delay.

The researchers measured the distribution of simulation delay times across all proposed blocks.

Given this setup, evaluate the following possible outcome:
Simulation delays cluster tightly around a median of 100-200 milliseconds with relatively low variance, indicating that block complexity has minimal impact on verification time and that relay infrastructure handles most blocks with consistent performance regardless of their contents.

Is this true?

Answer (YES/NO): NO